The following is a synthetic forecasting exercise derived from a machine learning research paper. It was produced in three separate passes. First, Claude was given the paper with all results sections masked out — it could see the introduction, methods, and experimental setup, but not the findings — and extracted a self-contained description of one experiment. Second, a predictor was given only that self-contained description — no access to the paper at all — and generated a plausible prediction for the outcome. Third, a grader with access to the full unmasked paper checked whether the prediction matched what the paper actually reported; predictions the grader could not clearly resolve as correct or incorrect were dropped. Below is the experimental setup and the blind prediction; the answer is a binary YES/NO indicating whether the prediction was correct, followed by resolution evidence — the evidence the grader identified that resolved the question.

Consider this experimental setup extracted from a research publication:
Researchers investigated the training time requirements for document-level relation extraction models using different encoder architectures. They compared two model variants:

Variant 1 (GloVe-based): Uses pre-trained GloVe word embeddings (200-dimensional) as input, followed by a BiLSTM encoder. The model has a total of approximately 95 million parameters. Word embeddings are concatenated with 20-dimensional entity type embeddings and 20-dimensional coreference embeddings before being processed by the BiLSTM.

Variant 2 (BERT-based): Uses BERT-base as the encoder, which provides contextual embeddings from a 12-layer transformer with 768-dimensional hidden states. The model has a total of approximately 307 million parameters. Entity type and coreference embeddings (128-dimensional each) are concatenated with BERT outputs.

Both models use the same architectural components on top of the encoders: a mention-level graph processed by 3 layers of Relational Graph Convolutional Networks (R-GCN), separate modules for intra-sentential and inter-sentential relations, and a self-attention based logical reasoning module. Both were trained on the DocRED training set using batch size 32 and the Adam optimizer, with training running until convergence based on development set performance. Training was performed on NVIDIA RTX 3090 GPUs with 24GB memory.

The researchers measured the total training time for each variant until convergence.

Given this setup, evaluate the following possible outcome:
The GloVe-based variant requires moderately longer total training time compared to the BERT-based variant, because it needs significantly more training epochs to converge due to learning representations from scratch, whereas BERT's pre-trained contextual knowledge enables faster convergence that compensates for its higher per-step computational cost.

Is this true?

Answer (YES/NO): NO